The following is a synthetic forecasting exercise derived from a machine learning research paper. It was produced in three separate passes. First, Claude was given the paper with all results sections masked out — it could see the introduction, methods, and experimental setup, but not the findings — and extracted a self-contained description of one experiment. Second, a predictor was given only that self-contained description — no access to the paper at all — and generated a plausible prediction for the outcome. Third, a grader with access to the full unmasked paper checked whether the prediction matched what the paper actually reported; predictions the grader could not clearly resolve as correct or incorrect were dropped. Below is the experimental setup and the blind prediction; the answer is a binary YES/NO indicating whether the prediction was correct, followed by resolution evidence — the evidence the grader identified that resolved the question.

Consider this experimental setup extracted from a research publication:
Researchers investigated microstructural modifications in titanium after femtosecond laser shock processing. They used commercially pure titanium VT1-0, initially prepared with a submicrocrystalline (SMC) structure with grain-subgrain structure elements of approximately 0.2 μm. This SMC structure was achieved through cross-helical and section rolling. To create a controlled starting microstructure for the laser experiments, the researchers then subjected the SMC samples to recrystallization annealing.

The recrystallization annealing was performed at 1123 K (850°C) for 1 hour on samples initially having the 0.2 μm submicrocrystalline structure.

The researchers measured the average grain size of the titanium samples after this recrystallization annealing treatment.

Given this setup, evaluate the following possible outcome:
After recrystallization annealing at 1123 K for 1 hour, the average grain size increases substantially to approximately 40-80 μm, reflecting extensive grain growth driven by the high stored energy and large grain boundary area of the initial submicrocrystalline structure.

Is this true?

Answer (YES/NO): NO